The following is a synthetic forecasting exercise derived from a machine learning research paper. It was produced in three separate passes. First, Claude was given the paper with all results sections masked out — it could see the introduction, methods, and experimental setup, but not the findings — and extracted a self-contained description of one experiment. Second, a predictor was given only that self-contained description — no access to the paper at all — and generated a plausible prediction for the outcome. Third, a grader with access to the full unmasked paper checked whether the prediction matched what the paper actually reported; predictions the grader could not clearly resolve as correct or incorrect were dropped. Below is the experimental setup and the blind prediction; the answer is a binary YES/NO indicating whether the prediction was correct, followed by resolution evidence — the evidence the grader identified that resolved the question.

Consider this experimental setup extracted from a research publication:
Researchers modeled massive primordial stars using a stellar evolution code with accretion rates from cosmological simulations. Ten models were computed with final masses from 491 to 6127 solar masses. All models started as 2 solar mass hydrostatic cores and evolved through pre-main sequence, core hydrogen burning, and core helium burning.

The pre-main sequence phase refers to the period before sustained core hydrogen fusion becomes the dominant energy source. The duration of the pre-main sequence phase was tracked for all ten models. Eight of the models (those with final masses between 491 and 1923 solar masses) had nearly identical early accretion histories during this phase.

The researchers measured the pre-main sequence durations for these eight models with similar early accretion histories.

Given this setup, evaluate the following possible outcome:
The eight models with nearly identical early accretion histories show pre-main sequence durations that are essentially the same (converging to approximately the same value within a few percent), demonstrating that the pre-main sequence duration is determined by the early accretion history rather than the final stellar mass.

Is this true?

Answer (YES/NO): NO